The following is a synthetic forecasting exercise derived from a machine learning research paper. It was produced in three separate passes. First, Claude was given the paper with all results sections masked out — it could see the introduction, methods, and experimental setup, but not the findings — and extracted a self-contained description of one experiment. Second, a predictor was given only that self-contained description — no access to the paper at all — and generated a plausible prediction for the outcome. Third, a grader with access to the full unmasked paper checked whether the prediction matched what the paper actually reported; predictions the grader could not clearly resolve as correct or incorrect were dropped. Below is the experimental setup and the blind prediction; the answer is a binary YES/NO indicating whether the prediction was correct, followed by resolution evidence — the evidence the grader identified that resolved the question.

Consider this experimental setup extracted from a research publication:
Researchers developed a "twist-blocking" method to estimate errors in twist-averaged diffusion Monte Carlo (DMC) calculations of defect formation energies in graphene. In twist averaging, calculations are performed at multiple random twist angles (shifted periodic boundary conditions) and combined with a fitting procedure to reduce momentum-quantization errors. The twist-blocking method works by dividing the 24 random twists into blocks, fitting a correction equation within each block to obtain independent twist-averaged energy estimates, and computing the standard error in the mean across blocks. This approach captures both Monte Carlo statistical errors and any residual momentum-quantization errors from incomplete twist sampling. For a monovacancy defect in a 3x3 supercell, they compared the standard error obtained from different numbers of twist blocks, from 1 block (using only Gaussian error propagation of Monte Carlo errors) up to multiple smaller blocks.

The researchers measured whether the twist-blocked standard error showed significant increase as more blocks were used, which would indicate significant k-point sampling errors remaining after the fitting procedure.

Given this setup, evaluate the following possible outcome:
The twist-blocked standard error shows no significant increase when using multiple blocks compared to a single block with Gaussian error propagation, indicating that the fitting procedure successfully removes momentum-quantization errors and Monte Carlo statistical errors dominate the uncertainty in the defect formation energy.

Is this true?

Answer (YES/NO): YES